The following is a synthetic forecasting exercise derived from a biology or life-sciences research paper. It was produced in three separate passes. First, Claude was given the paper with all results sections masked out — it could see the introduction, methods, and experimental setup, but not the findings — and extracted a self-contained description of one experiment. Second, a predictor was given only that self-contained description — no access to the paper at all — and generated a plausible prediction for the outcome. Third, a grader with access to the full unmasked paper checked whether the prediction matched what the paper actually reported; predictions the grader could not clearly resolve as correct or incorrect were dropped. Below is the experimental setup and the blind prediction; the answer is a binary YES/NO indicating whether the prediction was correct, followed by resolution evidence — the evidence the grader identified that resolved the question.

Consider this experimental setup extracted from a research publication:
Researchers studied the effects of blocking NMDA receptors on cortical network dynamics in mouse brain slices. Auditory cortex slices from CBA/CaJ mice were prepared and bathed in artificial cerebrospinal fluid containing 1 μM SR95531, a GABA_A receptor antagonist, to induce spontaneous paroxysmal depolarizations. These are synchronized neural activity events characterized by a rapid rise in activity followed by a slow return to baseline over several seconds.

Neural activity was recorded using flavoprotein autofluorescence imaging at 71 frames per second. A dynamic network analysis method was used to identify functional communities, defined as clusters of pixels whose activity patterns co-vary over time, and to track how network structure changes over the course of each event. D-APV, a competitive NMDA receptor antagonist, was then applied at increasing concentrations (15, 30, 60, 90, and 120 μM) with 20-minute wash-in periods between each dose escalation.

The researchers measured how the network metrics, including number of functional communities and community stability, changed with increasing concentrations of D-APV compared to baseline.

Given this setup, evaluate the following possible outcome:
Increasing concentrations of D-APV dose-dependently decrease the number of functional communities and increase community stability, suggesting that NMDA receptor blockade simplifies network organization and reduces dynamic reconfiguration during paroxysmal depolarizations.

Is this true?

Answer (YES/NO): NO